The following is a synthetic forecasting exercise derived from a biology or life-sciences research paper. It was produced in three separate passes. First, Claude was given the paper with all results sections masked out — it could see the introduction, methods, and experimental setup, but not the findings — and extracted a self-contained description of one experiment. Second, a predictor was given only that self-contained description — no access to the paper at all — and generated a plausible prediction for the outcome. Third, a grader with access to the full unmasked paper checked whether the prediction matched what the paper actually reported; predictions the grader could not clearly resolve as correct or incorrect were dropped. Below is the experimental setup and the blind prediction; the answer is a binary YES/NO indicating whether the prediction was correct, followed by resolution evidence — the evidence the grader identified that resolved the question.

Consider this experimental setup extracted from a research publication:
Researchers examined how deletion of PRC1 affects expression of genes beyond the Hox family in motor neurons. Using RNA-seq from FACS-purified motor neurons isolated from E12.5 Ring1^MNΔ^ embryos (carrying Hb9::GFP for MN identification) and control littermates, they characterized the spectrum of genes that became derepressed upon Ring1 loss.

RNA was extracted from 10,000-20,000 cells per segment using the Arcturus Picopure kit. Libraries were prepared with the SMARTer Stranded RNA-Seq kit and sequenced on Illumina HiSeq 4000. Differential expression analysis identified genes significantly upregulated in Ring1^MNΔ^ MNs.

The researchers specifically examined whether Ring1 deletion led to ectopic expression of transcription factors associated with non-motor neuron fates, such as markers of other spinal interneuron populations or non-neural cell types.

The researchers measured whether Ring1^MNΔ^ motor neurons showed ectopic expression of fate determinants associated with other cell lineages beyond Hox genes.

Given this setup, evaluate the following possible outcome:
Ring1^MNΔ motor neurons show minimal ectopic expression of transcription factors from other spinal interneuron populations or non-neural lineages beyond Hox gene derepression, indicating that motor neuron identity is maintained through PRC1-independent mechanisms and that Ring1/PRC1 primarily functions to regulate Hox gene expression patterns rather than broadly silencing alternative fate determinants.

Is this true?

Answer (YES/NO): NO